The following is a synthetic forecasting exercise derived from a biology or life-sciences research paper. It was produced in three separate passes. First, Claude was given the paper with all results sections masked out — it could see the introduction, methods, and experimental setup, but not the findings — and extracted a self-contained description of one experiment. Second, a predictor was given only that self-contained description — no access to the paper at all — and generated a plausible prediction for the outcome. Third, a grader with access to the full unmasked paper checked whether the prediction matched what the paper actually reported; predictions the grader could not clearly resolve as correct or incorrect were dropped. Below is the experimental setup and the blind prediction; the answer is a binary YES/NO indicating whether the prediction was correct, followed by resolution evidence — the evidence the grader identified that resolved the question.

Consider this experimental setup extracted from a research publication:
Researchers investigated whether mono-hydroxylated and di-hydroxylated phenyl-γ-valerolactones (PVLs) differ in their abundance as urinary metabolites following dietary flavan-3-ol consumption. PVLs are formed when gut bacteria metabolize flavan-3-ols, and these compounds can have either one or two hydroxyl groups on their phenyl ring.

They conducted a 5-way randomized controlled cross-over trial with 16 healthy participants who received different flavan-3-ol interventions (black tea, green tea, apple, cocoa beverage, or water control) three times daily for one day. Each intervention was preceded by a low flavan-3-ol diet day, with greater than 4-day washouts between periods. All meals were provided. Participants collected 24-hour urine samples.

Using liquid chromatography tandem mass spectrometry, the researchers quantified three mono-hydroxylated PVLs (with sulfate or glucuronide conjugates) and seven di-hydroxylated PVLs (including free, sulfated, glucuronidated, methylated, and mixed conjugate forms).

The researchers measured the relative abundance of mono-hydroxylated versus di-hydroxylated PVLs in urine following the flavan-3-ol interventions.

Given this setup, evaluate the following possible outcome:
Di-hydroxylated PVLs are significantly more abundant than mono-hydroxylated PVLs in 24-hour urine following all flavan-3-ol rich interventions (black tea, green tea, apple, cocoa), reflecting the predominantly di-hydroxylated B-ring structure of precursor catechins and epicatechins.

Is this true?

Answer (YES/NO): YES